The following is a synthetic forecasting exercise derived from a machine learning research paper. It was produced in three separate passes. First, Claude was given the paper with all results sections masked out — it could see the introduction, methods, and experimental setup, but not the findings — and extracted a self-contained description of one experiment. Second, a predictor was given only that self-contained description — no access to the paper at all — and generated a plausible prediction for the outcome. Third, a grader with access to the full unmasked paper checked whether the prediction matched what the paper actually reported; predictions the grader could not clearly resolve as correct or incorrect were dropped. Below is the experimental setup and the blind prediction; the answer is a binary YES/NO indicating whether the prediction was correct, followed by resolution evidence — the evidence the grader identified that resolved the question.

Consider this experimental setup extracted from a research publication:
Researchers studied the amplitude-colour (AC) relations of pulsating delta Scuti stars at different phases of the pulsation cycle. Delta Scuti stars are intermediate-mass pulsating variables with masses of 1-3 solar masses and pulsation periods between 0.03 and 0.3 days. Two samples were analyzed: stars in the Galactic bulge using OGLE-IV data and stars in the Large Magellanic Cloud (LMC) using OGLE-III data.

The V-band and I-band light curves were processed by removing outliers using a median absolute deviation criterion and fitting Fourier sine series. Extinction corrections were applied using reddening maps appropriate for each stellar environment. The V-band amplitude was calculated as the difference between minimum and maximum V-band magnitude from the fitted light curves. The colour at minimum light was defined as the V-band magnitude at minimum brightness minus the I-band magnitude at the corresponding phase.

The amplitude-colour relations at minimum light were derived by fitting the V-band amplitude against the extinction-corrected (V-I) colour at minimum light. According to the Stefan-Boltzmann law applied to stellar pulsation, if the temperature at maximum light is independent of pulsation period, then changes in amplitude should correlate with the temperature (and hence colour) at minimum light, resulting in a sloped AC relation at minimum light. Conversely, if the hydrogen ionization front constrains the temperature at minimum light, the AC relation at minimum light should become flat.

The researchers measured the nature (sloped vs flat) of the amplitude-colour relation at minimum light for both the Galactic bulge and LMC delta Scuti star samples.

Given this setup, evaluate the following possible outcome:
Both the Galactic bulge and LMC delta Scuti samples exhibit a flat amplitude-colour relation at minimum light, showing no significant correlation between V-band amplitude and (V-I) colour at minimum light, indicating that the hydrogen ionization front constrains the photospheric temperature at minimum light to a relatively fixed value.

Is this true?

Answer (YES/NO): YES